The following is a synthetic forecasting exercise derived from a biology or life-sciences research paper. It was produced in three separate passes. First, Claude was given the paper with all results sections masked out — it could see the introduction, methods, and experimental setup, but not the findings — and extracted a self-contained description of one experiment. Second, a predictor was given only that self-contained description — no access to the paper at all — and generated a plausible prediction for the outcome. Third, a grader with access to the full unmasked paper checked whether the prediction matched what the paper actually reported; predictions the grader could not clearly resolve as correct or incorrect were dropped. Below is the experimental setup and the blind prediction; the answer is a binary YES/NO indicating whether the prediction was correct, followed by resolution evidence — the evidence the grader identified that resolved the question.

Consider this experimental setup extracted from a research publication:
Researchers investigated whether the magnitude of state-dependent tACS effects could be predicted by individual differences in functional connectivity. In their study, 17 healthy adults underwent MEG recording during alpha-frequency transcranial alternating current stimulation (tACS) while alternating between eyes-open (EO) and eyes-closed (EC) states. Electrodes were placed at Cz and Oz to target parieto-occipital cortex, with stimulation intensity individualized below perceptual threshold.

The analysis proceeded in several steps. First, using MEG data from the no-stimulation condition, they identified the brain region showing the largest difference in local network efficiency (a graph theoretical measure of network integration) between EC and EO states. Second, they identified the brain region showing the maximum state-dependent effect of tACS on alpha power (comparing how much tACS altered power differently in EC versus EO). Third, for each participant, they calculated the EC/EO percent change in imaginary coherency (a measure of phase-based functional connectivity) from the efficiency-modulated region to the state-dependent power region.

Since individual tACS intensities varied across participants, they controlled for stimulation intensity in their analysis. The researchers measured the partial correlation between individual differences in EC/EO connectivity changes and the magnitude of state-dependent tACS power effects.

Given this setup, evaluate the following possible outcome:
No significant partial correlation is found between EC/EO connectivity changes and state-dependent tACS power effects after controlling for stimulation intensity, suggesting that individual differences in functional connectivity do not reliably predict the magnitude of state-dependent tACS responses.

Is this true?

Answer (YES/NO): NO